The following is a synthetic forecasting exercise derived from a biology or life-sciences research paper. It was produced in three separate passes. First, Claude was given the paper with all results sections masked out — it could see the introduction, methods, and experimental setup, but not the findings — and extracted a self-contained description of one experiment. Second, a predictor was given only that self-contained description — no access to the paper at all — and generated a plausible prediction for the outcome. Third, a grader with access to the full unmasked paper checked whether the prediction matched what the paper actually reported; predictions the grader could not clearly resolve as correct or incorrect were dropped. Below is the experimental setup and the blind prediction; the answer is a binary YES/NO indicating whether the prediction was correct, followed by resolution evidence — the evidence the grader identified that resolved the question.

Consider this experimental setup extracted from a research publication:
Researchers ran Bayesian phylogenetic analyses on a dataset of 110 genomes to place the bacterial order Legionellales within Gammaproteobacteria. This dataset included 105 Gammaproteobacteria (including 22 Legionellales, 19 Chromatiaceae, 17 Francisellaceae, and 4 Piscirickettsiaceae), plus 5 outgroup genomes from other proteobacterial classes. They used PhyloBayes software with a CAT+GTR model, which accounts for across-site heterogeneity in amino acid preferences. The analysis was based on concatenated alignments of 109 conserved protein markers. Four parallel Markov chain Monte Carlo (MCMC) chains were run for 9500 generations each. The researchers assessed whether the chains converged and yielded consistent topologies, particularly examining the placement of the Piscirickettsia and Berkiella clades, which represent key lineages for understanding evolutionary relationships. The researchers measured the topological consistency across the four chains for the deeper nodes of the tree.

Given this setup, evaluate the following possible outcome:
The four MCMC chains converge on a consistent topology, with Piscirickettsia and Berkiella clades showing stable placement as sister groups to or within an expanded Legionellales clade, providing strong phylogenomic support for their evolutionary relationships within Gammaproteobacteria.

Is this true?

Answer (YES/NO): NO